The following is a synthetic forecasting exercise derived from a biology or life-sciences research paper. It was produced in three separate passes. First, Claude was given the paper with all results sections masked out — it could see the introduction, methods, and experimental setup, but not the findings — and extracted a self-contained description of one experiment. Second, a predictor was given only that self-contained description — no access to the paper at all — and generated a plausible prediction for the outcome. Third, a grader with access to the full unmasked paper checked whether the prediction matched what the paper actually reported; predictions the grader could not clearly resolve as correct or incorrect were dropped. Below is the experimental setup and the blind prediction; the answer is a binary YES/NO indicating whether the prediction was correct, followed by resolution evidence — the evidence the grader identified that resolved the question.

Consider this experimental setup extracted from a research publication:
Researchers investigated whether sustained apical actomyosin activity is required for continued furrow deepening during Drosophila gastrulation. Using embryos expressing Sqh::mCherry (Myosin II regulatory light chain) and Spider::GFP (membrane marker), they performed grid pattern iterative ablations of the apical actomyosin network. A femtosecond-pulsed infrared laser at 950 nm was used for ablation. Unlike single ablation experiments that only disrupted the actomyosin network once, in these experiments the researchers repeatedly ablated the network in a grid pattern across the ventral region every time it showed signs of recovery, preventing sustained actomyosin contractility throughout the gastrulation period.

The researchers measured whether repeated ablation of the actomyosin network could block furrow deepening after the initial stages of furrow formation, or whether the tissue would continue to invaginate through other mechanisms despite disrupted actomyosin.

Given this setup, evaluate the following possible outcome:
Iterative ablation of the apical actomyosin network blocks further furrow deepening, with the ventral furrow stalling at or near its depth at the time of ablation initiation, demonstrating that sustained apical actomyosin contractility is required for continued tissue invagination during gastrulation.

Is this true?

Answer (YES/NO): YES